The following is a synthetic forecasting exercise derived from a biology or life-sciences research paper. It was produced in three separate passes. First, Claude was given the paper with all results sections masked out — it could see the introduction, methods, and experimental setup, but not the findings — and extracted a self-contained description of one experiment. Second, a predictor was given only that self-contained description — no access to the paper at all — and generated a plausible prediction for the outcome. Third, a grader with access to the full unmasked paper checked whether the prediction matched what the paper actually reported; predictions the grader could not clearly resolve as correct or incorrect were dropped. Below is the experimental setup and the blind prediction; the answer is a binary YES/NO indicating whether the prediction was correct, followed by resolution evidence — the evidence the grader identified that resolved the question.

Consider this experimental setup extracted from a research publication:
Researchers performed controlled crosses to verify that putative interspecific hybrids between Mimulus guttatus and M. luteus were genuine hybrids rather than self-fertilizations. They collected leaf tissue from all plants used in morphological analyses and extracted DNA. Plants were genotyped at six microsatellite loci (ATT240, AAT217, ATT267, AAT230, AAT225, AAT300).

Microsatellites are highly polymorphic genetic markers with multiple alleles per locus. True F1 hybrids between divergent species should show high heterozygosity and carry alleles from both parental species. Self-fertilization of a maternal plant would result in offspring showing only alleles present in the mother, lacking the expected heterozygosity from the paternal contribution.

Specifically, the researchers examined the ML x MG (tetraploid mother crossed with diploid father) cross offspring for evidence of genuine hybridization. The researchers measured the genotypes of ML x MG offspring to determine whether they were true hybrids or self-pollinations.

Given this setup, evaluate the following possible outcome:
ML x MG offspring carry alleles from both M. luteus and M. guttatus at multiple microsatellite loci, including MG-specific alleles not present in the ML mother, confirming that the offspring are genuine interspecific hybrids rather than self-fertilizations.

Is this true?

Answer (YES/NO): NO